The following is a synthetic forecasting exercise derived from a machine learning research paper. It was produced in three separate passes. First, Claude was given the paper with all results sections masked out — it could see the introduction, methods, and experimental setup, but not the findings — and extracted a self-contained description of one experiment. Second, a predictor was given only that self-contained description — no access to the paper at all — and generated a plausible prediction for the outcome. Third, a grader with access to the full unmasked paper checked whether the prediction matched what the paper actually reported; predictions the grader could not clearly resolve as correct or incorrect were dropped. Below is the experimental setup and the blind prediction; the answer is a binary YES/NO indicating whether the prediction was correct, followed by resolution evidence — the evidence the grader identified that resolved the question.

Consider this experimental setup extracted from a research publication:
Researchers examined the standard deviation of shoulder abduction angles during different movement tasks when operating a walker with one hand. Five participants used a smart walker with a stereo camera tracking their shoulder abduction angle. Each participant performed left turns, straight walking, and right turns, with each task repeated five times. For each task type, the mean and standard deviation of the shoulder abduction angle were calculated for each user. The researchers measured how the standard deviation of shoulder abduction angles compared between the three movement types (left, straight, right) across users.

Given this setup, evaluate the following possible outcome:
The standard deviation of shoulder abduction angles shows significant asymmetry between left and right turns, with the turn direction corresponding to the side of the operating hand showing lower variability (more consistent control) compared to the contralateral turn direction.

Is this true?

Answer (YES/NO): NO